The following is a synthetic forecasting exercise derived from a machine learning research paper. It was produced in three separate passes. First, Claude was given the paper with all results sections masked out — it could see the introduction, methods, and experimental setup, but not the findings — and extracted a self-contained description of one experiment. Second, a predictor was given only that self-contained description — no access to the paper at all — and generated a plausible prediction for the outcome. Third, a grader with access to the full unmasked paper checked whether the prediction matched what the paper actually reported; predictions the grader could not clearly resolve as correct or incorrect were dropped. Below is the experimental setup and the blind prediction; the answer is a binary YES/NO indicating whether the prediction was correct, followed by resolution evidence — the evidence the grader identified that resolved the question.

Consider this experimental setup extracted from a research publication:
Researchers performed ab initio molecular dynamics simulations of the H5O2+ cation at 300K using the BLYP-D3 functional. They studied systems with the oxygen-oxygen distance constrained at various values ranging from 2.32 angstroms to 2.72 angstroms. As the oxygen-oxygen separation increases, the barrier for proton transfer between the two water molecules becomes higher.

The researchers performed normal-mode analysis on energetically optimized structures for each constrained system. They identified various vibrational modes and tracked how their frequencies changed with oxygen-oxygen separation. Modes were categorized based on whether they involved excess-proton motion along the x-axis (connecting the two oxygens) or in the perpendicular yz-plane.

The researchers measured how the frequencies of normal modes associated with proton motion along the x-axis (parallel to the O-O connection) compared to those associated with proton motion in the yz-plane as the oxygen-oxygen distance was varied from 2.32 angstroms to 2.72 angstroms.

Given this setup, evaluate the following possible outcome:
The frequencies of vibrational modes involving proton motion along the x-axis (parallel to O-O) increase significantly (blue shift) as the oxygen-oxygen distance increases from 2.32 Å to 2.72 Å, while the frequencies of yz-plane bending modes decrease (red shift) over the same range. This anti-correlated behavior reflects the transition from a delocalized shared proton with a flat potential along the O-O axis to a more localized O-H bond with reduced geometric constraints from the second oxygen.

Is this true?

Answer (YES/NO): NO